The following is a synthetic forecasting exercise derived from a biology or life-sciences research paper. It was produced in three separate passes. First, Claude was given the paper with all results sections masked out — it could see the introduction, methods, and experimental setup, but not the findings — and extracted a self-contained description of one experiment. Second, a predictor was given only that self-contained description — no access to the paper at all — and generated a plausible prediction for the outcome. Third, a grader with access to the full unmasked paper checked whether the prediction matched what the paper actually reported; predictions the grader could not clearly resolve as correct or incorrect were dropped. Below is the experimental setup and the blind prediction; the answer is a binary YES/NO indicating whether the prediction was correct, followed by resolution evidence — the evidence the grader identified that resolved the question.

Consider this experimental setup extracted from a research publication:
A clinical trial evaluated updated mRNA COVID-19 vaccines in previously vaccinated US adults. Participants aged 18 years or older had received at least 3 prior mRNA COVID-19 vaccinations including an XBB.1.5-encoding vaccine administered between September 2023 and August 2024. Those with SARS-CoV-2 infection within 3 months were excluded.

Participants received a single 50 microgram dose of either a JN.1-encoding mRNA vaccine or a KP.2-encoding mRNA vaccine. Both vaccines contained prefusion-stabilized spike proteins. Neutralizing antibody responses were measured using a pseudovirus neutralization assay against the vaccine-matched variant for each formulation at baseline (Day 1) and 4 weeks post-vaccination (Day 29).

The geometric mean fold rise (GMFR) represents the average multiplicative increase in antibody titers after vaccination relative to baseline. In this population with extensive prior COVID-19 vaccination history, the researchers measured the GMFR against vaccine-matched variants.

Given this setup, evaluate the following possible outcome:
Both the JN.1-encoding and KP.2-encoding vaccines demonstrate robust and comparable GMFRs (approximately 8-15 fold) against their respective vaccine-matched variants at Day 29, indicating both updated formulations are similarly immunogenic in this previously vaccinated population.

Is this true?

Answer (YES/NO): YES